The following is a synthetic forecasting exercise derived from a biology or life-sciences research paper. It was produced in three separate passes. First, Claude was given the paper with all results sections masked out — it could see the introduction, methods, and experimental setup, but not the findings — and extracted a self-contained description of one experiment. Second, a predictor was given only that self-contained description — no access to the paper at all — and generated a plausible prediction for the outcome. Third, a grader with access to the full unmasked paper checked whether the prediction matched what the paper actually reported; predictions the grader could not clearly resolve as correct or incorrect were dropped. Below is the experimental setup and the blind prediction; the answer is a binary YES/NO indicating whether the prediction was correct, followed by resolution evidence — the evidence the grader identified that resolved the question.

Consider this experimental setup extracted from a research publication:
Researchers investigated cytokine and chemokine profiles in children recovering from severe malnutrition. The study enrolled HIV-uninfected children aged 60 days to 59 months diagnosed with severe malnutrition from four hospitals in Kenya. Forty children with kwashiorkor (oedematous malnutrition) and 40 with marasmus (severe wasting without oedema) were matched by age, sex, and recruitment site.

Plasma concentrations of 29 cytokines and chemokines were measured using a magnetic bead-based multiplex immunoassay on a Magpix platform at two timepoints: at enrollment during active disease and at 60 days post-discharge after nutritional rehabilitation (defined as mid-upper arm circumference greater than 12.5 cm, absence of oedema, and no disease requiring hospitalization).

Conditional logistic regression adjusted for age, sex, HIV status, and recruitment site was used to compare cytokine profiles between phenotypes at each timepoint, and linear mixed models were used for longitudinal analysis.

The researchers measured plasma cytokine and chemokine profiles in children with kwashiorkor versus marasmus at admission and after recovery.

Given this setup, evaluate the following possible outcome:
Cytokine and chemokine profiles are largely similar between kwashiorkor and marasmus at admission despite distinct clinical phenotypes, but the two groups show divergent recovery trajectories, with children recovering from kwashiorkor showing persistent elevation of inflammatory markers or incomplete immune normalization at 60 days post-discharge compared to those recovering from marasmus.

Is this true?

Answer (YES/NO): NO